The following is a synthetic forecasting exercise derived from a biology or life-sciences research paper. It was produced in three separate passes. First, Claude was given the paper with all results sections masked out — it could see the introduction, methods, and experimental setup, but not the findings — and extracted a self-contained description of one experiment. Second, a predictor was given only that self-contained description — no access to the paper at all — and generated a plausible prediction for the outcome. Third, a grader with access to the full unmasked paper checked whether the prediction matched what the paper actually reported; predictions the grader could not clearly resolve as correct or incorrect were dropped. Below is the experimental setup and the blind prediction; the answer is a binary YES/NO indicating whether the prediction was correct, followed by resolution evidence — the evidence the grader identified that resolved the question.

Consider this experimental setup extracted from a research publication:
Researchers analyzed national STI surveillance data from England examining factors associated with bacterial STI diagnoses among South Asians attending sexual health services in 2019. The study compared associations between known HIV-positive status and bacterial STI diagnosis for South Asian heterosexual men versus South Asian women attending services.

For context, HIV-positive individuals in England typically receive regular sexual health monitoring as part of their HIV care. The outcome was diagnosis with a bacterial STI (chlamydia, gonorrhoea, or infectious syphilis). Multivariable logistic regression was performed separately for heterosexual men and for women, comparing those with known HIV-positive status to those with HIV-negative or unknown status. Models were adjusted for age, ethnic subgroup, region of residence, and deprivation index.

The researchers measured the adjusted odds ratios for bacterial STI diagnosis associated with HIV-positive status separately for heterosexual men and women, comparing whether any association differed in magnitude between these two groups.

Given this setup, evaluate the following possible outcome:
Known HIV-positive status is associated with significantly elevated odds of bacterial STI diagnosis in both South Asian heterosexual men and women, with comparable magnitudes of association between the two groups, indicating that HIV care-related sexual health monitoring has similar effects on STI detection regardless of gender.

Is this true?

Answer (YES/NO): NO